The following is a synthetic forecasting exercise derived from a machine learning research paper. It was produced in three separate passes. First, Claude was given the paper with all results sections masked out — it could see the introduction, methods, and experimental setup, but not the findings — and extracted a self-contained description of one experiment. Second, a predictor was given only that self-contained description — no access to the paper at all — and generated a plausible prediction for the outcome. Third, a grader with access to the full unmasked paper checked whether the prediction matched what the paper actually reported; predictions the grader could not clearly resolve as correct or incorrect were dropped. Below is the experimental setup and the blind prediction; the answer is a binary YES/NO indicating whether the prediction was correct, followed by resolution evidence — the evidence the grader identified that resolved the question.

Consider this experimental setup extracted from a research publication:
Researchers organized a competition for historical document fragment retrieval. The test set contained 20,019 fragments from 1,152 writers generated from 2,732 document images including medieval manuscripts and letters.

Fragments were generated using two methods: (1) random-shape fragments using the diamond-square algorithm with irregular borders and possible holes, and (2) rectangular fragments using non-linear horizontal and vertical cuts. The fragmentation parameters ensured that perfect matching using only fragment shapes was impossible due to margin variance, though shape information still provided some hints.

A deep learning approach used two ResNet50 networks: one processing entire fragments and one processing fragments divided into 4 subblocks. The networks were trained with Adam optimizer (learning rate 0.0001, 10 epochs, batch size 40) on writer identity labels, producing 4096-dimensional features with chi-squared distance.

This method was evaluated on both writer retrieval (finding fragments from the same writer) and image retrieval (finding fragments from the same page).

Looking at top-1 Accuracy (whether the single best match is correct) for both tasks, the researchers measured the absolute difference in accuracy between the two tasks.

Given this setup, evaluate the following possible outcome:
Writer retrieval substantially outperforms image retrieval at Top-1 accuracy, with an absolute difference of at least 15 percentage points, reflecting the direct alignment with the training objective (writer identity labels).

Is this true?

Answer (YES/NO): YES